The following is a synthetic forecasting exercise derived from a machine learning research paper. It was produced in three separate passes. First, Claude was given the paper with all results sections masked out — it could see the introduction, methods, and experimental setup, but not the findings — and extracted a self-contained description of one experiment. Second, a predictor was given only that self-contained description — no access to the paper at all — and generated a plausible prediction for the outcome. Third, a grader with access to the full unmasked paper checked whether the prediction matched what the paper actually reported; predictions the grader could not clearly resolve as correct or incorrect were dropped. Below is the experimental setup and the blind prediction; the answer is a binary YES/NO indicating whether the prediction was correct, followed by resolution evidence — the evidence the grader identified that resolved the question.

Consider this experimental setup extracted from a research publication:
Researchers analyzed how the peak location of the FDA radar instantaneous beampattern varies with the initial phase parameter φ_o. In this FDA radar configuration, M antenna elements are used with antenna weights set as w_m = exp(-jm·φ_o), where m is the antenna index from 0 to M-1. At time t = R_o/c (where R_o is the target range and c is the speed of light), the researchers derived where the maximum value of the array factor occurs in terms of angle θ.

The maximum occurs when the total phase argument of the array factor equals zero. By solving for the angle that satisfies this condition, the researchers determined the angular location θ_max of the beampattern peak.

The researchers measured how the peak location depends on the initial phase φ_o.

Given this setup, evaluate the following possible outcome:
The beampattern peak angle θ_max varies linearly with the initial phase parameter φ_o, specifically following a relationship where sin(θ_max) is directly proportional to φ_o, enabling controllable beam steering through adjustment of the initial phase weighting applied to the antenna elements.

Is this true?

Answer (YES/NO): YES